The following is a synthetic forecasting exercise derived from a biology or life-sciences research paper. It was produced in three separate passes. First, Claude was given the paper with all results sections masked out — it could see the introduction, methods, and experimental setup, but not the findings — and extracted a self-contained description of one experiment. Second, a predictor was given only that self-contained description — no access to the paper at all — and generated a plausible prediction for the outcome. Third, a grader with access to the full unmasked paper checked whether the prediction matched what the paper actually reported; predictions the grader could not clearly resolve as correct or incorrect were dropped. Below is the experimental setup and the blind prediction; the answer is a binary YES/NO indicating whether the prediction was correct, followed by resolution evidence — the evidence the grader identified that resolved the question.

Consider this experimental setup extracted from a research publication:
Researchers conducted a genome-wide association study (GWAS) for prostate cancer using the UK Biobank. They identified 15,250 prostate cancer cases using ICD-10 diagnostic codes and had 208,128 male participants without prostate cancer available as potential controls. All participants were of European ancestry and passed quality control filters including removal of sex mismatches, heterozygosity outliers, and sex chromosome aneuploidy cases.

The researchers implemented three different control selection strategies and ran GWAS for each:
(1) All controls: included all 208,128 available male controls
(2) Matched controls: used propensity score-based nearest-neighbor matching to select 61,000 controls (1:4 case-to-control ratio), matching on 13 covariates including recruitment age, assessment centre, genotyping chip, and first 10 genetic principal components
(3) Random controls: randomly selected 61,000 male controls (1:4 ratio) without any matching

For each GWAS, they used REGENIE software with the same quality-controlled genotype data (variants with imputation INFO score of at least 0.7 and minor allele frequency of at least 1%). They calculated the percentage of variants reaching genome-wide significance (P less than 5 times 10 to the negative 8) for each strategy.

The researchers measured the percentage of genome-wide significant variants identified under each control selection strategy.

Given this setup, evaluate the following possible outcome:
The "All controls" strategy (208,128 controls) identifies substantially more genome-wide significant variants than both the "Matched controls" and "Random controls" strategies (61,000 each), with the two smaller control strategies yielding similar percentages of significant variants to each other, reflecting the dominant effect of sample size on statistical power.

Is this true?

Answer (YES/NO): NO